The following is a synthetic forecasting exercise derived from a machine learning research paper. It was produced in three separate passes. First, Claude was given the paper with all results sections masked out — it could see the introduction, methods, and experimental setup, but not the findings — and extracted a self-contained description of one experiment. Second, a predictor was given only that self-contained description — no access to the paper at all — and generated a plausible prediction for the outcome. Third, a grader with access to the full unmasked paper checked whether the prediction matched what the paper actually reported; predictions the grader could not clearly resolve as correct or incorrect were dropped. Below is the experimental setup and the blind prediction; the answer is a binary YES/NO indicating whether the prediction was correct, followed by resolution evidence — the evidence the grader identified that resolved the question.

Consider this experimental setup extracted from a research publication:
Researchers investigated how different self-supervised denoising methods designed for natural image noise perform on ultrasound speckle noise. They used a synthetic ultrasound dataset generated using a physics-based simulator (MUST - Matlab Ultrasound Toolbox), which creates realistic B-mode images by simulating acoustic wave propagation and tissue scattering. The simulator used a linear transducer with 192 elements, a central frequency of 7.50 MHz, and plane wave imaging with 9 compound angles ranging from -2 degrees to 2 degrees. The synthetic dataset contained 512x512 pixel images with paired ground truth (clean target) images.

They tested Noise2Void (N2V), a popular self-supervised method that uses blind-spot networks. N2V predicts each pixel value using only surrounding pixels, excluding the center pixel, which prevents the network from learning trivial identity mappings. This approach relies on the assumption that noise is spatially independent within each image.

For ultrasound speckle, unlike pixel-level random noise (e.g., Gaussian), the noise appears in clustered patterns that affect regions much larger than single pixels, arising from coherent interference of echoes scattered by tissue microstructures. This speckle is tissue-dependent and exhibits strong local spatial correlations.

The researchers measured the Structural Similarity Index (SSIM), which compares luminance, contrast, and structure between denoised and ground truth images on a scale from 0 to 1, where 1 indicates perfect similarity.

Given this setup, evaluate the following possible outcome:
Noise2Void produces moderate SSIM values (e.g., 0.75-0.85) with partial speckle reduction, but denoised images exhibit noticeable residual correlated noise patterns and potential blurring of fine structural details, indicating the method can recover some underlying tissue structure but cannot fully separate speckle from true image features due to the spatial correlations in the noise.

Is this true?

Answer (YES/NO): NO